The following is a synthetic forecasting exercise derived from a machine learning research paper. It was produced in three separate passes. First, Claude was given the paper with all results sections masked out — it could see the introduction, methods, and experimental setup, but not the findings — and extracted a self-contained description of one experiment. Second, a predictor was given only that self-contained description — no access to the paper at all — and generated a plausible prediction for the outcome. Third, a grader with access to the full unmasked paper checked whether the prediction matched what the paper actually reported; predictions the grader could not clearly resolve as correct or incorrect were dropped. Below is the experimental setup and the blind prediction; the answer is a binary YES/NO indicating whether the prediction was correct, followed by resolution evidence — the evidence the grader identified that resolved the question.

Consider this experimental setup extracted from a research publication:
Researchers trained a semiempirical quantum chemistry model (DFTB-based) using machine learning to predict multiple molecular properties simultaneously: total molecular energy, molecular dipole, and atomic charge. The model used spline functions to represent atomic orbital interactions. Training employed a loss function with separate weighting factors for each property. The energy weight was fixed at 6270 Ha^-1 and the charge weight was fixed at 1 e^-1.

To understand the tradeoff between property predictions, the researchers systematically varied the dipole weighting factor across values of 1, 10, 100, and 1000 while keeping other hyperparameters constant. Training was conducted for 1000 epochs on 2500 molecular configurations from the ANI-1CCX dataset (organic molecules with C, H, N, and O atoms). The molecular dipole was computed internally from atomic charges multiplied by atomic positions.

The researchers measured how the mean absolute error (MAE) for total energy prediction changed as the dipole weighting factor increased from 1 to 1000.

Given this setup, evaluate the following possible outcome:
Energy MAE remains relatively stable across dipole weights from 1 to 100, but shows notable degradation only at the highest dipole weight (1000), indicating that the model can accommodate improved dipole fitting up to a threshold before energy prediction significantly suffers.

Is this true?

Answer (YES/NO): YES